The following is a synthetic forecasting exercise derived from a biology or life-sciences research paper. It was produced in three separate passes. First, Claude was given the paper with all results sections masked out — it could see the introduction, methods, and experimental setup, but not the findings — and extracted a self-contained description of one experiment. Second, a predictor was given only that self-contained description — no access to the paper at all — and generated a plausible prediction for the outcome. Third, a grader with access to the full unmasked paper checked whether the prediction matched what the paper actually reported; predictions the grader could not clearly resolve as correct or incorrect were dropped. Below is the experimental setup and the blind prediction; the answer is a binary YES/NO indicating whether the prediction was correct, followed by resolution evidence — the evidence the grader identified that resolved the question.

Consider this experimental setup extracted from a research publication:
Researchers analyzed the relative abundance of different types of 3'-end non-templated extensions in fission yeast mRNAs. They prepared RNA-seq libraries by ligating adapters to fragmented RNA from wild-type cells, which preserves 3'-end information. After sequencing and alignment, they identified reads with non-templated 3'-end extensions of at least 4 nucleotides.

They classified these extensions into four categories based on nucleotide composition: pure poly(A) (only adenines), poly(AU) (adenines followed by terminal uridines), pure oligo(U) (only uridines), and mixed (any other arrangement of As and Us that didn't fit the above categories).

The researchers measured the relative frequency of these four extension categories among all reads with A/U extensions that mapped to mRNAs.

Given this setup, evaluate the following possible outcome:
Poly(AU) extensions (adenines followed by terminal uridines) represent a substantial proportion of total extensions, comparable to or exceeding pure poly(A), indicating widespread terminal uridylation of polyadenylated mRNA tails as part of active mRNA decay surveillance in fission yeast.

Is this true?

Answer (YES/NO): NO